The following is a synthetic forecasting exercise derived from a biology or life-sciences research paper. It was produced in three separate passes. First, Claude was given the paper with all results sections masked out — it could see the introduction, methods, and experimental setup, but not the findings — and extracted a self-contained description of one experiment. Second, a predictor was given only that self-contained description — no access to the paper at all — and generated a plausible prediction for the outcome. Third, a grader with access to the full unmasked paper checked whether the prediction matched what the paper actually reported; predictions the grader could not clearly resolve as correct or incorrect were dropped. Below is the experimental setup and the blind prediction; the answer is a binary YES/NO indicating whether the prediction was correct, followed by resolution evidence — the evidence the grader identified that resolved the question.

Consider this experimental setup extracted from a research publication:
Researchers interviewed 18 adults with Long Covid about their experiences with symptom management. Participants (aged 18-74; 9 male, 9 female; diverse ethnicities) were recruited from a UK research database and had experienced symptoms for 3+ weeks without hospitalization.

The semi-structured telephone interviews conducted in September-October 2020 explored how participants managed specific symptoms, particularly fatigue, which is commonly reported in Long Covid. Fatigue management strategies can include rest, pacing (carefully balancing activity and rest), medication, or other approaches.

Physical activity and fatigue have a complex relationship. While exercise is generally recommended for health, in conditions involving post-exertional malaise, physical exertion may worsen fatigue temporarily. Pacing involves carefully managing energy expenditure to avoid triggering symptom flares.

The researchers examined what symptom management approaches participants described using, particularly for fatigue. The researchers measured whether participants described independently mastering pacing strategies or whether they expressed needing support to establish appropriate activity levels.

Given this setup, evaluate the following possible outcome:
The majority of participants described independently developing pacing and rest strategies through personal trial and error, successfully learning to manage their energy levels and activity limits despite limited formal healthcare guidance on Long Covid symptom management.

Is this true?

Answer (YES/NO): NO